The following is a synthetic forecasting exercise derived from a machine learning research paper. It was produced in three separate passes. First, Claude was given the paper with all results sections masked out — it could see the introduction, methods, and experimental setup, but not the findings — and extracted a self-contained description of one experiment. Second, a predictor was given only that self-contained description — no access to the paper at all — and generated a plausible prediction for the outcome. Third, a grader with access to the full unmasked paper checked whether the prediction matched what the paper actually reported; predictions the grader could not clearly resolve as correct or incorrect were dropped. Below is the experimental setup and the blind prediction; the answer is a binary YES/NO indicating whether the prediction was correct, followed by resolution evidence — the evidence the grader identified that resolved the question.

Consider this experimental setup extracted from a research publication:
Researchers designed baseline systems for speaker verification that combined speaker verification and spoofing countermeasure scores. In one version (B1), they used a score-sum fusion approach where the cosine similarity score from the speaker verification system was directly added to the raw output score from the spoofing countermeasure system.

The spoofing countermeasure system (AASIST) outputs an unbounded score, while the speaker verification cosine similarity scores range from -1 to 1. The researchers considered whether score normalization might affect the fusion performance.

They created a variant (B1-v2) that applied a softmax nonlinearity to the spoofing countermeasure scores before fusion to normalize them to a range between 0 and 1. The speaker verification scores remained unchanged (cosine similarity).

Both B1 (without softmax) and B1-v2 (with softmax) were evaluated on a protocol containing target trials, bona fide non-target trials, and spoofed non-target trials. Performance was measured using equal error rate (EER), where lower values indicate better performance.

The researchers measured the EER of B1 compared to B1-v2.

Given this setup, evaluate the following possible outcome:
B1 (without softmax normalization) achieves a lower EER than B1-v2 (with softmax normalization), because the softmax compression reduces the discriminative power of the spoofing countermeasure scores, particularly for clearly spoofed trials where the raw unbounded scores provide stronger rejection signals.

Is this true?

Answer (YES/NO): NO